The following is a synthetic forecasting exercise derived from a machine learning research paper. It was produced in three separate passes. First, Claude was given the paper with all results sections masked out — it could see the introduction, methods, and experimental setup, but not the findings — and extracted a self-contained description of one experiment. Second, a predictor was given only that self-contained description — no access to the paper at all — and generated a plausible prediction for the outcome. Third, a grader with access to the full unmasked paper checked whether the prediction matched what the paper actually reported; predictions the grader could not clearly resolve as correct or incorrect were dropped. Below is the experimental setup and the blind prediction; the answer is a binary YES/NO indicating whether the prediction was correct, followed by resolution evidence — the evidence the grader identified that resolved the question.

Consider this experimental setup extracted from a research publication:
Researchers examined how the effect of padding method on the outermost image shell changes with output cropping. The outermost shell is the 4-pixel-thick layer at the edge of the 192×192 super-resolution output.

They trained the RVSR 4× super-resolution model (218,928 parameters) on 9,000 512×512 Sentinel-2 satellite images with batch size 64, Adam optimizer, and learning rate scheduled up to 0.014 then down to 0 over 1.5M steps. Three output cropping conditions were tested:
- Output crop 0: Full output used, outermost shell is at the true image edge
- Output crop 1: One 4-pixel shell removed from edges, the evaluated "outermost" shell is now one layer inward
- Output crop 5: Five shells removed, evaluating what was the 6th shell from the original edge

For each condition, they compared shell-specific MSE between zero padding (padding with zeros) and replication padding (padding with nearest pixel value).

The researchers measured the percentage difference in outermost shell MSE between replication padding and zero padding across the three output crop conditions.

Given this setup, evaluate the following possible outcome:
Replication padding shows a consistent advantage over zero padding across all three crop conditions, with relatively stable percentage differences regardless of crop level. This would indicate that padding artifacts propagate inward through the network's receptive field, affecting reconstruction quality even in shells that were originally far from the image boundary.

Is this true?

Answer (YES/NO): NO